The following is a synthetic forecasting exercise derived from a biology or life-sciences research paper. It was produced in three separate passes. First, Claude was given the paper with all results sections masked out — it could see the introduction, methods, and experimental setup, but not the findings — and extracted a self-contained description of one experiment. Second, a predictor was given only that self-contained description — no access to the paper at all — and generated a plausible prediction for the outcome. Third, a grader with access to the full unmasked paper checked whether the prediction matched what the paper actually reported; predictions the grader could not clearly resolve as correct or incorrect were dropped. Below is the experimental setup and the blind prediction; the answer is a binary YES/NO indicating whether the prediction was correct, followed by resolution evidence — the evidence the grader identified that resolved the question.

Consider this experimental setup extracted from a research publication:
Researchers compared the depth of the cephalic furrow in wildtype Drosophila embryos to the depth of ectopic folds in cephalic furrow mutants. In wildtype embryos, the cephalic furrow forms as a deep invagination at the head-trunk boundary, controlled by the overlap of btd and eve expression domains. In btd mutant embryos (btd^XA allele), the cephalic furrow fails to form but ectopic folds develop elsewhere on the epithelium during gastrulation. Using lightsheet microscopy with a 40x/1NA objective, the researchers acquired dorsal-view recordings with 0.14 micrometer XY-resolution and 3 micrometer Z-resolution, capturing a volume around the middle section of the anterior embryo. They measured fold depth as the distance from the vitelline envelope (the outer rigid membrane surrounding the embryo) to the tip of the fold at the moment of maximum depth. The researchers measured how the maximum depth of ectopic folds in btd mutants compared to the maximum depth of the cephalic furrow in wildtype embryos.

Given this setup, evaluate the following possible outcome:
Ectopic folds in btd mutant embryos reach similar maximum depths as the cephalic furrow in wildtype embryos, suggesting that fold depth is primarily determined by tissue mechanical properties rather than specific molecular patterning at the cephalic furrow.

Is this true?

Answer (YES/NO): NO